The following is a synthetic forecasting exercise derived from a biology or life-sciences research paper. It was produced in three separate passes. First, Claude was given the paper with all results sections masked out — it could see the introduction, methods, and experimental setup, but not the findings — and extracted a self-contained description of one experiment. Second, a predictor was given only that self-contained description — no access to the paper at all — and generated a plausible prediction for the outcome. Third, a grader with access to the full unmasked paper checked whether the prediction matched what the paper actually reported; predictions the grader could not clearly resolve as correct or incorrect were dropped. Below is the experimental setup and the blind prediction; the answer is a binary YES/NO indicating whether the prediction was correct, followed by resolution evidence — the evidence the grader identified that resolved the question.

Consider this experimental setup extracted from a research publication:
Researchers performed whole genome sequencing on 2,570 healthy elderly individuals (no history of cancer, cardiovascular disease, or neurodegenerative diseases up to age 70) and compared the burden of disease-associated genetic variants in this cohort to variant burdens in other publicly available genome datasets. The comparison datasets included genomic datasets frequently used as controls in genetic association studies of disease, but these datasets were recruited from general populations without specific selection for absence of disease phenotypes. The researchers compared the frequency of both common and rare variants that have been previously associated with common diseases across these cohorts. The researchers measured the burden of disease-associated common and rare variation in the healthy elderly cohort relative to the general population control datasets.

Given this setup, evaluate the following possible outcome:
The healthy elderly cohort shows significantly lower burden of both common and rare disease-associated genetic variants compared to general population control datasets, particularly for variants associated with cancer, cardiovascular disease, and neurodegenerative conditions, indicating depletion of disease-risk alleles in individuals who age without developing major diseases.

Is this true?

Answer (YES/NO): NO